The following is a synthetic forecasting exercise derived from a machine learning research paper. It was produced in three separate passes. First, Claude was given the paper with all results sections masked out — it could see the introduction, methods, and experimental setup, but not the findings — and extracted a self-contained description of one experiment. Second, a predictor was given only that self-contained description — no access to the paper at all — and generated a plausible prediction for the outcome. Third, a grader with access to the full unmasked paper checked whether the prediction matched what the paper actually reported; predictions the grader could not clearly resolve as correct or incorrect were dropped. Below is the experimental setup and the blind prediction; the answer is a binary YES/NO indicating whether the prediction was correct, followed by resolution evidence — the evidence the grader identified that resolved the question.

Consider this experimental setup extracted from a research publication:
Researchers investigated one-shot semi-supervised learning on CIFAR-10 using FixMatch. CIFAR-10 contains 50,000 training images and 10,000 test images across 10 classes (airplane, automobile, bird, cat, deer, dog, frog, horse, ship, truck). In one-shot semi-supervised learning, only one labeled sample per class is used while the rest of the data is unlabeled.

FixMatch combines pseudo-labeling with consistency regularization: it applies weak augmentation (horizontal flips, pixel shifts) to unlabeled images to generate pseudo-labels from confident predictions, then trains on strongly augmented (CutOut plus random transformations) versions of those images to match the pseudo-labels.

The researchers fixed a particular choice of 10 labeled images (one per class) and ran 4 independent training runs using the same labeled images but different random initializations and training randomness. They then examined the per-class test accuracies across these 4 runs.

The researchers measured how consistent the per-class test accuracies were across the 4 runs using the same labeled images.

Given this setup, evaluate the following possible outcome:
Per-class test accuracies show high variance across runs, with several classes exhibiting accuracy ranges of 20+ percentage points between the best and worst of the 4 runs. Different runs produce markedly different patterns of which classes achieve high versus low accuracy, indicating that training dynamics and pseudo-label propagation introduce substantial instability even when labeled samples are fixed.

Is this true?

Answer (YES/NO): YES